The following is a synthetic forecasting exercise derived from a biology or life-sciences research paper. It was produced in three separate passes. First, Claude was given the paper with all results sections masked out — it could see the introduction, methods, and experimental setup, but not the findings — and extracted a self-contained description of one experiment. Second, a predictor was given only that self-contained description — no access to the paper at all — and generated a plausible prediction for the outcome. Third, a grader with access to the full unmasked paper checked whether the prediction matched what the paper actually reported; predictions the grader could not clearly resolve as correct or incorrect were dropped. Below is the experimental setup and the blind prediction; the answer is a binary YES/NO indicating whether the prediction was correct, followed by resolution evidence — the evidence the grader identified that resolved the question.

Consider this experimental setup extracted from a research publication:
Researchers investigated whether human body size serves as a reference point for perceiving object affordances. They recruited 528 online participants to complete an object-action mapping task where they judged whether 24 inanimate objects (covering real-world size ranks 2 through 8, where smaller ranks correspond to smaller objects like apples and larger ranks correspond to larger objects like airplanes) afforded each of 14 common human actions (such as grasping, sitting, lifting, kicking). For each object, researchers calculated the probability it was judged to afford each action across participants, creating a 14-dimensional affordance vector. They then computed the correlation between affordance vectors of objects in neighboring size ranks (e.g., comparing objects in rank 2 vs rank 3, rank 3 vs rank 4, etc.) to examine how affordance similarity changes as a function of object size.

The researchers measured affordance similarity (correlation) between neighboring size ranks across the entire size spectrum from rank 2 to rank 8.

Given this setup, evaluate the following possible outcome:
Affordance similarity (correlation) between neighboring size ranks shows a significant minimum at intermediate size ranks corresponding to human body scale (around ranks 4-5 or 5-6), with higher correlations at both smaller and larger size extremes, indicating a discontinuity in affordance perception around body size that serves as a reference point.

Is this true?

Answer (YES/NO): YES